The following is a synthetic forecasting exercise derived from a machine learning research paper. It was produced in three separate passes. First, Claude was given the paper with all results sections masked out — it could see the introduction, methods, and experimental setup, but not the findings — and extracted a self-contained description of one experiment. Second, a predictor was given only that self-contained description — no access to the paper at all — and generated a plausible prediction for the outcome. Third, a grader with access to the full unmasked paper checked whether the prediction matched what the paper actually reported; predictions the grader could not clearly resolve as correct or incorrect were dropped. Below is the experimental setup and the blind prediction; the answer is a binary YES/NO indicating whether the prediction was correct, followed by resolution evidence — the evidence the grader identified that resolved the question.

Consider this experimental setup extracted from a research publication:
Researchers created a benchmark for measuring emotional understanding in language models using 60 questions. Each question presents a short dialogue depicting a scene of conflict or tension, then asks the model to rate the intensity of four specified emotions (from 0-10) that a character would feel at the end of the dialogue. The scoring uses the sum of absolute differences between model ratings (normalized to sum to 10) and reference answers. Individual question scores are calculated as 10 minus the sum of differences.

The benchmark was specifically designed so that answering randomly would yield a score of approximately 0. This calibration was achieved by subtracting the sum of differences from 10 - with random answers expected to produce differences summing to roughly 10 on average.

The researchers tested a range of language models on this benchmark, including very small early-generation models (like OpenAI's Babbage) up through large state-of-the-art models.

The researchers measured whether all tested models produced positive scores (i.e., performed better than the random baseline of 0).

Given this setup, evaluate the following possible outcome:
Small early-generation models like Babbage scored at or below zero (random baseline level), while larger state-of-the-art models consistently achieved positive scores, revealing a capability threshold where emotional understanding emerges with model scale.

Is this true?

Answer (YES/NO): NO